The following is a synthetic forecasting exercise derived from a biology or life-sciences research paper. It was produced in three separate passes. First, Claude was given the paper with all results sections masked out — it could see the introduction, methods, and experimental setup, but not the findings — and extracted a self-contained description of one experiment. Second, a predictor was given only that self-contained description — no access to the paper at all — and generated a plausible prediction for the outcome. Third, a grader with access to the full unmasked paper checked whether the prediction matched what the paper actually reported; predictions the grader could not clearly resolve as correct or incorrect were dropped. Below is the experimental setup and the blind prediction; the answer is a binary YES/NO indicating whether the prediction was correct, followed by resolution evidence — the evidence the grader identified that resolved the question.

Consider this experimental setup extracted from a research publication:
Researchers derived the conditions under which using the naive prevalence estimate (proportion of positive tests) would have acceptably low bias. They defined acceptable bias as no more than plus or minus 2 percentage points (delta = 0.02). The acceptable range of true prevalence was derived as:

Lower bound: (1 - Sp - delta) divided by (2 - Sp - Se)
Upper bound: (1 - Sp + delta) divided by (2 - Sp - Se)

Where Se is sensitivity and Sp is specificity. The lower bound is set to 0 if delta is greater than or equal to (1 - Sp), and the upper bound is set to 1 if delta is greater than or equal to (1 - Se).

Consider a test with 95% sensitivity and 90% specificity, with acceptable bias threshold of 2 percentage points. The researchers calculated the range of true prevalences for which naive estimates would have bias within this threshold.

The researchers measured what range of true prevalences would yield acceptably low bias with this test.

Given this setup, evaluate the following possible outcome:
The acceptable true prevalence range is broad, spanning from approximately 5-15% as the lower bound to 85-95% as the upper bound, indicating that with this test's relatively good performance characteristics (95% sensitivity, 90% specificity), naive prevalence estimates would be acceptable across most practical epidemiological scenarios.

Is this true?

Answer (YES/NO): NO